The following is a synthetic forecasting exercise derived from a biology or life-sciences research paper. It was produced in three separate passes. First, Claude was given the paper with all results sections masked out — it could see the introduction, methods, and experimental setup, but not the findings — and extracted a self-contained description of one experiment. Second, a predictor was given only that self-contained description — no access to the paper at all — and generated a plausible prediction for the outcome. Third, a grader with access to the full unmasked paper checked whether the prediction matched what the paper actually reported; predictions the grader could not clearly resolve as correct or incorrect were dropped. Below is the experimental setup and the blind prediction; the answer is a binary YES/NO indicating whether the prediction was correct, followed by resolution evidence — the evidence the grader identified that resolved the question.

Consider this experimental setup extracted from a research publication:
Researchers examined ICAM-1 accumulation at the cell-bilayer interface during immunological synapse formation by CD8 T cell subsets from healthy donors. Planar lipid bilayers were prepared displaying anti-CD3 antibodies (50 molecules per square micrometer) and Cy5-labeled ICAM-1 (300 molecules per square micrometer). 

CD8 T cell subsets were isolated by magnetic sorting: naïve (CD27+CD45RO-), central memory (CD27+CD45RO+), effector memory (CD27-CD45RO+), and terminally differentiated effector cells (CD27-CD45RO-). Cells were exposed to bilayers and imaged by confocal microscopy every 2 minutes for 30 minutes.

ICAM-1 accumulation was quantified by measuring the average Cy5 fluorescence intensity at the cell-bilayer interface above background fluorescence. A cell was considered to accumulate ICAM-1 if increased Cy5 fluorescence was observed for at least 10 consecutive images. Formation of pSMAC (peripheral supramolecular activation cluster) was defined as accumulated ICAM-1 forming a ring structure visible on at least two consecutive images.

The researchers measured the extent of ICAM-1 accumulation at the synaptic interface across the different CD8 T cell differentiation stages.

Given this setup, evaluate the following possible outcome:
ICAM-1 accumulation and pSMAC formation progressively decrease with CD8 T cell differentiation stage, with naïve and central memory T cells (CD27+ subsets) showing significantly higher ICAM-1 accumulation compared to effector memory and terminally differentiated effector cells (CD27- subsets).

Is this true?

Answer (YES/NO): NO